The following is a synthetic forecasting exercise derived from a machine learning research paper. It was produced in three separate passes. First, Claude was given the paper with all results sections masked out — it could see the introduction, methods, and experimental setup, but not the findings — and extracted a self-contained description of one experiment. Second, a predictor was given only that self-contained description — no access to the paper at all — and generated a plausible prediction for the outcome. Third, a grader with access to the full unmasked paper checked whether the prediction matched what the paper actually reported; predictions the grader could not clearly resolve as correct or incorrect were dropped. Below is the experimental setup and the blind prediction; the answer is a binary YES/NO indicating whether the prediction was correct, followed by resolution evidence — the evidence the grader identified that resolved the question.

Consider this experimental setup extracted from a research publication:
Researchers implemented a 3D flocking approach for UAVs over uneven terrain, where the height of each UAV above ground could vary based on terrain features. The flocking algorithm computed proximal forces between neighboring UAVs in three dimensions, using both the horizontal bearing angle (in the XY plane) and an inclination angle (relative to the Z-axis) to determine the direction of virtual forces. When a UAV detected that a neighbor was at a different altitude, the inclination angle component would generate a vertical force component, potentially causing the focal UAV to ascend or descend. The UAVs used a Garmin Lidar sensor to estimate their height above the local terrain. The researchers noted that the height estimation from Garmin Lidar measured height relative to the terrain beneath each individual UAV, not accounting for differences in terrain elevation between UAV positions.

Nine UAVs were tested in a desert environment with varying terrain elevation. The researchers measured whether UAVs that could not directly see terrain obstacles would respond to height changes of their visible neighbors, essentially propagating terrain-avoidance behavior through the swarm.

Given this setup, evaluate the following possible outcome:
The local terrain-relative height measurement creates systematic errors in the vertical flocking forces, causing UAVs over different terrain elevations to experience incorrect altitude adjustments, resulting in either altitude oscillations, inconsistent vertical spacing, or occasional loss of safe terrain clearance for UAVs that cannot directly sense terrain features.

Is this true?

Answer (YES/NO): NO